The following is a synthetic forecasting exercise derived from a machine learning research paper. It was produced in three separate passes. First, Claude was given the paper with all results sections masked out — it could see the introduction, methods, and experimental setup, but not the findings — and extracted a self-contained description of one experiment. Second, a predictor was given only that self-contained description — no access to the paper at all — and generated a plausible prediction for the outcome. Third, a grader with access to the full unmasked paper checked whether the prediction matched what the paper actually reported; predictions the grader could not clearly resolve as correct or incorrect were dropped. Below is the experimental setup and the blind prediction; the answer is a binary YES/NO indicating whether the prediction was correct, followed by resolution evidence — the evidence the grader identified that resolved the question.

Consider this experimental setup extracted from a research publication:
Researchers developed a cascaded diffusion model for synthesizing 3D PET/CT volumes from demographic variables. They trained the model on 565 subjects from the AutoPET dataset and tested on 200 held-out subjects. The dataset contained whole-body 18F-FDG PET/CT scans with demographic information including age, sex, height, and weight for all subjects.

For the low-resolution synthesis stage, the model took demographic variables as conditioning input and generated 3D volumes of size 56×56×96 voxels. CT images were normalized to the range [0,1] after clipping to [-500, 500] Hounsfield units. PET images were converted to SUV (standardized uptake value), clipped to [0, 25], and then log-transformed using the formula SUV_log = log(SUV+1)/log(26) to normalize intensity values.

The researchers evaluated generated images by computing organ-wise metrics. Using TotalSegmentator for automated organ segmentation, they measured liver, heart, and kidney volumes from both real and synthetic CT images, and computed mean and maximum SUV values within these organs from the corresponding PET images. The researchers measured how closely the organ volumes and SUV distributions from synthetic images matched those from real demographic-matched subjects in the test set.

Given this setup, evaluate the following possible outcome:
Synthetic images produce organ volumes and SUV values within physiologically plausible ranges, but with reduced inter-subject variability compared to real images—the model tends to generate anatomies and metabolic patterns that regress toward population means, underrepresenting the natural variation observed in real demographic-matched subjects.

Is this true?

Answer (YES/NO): NO